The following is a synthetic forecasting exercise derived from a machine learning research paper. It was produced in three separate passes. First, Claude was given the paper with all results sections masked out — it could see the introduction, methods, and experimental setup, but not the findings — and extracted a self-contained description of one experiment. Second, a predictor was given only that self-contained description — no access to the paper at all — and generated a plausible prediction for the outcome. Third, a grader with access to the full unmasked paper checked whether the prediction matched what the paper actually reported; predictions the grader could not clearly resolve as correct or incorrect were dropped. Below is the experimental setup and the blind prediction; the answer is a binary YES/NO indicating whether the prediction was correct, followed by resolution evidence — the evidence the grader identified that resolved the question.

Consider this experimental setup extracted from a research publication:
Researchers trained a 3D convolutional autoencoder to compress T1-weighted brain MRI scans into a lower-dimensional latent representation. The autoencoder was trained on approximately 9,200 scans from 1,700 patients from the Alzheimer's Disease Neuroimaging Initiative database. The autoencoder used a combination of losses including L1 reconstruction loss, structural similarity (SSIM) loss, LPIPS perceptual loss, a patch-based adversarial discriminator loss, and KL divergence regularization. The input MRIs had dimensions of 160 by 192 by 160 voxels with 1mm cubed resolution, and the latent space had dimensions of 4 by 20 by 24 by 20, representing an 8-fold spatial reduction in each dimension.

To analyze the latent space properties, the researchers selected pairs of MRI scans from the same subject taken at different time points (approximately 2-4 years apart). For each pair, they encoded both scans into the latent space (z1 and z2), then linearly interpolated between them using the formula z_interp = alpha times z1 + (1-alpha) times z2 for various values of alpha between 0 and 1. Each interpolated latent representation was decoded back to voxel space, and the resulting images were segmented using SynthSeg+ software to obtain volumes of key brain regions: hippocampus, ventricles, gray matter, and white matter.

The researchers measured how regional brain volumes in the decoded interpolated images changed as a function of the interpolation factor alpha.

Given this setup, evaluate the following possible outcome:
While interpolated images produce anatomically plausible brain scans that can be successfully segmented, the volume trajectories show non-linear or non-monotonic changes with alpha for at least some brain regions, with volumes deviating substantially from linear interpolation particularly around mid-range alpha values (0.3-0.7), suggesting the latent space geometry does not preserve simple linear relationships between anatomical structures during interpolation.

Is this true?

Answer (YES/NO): NO